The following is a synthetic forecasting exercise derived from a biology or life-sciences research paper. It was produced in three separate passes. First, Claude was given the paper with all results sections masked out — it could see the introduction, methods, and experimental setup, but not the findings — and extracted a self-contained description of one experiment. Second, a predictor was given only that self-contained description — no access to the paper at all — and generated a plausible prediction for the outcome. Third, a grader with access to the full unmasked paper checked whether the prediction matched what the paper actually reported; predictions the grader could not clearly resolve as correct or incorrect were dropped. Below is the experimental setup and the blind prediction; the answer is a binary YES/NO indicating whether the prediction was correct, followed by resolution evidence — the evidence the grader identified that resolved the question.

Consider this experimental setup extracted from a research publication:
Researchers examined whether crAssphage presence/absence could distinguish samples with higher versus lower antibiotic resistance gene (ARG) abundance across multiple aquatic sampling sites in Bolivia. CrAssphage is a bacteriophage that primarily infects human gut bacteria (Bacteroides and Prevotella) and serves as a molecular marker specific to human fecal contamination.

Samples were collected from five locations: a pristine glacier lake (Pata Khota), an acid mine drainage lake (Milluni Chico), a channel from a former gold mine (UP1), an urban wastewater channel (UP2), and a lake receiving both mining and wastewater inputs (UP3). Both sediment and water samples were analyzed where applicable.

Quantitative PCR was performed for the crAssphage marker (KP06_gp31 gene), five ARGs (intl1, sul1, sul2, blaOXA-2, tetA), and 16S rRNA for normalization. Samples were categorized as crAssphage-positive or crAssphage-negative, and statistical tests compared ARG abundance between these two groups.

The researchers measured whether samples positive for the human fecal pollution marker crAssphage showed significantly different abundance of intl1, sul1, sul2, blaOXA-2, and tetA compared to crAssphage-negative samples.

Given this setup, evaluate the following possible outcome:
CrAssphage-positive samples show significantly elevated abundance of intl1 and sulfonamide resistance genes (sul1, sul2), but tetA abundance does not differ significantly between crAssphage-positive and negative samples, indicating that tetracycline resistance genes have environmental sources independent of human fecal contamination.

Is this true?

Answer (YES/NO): NO